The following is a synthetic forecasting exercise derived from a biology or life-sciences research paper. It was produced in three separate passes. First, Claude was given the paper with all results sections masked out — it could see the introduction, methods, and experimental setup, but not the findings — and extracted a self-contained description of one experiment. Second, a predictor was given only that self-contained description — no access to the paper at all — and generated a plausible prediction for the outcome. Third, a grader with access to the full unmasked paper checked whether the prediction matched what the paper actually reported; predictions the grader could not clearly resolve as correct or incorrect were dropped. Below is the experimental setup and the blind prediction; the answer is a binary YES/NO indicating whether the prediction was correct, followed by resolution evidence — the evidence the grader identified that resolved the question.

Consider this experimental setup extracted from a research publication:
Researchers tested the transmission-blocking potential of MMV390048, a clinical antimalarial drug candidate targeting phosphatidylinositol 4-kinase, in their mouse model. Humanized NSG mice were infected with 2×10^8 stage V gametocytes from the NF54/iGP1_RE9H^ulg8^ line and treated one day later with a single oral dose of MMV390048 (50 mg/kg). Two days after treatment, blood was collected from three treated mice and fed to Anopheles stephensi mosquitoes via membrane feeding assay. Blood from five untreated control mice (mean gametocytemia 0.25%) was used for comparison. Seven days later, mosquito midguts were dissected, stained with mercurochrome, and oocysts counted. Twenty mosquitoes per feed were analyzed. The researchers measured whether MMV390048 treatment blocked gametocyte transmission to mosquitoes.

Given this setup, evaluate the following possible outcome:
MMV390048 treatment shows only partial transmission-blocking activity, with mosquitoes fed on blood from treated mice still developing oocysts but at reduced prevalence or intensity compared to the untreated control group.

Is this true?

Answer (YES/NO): NO